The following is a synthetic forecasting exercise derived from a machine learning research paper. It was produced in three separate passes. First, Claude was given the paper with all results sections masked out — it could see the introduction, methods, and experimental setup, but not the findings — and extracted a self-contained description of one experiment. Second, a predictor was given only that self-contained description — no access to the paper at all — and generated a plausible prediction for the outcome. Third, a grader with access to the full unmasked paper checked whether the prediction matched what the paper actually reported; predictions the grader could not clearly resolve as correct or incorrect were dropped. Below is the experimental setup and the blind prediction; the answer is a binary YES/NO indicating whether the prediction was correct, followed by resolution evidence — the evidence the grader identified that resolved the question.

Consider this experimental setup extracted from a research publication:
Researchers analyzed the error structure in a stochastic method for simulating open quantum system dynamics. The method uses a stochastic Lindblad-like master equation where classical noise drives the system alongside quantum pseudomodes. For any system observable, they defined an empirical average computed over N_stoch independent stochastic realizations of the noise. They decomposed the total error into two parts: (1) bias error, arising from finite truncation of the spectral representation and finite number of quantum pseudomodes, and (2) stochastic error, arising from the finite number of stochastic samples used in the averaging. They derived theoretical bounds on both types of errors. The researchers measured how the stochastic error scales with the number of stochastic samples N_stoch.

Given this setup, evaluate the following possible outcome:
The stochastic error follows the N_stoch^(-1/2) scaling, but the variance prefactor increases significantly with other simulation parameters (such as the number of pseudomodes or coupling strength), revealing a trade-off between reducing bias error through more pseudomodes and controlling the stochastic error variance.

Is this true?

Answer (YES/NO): NO